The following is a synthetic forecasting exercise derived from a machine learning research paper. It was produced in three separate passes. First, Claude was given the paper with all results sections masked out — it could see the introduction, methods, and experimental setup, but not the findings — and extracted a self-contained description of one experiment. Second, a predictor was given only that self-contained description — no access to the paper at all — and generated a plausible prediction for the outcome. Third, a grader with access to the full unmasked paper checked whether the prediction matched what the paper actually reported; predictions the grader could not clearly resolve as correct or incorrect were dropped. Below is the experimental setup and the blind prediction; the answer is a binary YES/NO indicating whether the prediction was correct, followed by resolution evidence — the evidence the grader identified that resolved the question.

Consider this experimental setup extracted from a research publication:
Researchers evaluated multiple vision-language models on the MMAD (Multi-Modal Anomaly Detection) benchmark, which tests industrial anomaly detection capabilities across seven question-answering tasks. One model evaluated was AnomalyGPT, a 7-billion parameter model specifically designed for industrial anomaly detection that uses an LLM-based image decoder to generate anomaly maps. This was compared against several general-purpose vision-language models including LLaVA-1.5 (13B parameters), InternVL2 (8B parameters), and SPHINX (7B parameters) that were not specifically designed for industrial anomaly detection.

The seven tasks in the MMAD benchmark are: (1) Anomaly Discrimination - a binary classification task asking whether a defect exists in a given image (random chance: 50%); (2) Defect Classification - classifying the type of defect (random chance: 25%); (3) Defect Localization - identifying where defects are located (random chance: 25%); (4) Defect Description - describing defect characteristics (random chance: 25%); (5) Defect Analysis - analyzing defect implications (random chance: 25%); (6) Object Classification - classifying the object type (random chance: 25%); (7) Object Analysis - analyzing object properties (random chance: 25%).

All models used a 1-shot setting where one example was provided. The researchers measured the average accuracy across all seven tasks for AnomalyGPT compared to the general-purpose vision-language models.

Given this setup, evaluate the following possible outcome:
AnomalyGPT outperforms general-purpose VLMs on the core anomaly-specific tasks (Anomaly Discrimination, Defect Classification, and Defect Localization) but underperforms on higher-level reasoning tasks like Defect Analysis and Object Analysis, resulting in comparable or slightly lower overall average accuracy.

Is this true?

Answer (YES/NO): NO